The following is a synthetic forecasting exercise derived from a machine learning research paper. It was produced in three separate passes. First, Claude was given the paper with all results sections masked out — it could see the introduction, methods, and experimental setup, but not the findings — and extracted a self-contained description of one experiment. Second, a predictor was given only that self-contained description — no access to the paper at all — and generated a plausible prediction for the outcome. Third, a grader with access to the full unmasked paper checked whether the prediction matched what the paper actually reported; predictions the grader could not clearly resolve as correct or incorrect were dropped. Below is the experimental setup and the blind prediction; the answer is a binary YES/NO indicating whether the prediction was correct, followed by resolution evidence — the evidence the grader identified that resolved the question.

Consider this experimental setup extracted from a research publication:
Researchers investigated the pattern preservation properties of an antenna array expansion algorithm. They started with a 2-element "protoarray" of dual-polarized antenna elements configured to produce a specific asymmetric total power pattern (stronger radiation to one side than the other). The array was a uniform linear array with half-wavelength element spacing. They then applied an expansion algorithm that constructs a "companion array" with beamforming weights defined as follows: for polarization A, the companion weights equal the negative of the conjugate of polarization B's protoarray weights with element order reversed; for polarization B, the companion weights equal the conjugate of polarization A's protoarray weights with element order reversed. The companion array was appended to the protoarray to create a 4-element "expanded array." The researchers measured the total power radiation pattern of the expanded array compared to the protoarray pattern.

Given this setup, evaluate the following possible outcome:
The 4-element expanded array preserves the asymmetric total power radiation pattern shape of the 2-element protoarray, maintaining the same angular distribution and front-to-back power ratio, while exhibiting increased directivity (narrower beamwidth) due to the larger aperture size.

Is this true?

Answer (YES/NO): NO